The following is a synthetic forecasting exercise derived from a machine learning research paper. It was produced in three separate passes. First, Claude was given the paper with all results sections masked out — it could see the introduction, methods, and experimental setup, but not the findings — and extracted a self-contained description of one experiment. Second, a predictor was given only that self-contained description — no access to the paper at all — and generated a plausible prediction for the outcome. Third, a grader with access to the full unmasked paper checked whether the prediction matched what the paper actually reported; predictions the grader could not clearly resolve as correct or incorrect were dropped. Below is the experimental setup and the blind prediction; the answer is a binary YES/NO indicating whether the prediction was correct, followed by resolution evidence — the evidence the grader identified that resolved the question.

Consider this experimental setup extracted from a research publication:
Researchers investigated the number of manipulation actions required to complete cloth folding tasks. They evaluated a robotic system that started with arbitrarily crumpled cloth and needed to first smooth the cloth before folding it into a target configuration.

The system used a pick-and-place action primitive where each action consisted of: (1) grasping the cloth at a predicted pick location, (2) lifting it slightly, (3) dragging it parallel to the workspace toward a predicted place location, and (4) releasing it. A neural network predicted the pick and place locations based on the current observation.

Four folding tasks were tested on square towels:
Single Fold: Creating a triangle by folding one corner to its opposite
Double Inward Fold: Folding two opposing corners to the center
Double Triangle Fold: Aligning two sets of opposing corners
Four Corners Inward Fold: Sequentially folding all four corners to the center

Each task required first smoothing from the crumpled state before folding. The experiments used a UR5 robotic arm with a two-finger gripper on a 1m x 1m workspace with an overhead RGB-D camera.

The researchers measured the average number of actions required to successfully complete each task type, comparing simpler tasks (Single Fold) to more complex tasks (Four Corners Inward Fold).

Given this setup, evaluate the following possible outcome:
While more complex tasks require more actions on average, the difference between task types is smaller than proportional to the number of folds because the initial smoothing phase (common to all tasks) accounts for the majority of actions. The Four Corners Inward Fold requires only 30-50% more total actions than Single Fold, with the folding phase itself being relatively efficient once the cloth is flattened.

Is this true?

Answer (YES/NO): NO